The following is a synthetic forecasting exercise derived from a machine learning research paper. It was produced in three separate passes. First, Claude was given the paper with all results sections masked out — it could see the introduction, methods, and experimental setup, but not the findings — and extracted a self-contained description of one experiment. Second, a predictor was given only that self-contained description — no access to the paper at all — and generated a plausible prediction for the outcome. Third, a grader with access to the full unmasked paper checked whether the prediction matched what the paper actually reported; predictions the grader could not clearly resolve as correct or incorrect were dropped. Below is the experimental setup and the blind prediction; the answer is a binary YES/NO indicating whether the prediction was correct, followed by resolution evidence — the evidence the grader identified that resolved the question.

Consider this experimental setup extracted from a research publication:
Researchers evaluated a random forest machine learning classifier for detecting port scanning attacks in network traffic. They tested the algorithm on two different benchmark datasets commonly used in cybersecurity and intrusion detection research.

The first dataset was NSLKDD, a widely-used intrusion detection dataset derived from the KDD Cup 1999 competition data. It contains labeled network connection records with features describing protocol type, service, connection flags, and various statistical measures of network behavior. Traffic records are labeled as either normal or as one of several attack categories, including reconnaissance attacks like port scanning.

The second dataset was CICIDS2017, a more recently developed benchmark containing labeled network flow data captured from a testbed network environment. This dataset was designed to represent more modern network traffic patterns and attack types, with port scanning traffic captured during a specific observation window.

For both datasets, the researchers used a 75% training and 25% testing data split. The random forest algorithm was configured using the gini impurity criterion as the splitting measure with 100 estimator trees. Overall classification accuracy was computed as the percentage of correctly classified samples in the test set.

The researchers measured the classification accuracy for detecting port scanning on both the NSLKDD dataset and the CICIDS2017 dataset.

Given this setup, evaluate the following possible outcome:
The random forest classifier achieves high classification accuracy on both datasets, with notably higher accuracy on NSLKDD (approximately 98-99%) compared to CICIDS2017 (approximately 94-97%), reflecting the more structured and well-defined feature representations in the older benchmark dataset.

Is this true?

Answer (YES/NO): NO